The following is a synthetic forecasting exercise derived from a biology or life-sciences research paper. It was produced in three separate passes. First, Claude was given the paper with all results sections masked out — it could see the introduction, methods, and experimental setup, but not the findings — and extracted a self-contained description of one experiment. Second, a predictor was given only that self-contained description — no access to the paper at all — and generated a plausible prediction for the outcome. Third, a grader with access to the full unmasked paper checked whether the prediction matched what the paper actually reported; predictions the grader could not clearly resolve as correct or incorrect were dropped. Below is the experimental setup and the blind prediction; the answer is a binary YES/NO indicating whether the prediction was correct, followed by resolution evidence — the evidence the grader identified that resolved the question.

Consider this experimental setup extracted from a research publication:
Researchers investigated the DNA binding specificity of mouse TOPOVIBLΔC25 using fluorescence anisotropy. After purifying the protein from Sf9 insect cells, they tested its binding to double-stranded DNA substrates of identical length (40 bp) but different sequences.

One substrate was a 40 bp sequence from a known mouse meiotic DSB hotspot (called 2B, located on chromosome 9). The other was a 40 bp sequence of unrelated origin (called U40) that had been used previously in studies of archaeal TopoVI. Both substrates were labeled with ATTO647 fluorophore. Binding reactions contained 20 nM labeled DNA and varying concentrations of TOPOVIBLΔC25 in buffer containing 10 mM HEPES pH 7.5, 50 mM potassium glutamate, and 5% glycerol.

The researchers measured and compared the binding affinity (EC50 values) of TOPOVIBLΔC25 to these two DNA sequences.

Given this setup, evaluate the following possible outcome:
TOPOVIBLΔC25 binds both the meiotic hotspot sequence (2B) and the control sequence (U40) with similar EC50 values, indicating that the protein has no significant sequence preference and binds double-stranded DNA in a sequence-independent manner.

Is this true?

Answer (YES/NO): YES